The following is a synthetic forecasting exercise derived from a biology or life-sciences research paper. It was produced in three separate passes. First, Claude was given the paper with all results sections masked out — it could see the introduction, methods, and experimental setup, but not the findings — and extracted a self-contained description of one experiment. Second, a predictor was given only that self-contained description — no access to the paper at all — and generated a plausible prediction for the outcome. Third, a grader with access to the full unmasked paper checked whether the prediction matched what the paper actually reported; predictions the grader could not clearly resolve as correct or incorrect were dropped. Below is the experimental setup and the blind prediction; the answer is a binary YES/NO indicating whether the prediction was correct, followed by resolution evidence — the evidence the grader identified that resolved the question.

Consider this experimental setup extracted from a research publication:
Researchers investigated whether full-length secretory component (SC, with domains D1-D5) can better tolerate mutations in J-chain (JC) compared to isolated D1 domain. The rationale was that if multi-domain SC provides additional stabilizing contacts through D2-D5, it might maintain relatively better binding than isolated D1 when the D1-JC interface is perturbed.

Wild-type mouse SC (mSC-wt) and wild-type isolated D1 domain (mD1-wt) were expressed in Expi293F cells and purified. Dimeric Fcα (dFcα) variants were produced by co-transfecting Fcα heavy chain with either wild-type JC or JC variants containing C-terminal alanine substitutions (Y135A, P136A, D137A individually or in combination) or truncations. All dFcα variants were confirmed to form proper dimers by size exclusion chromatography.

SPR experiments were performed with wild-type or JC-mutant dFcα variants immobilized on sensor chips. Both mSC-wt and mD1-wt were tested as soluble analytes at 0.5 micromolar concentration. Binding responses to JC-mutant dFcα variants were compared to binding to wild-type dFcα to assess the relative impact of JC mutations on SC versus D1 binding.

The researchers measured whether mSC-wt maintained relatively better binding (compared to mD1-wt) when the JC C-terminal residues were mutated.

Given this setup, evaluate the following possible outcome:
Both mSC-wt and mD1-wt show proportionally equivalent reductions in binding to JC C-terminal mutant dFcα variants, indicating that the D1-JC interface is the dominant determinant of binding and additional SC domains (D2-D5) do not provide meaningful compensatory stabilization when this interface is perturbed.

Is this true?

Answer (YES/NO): YES